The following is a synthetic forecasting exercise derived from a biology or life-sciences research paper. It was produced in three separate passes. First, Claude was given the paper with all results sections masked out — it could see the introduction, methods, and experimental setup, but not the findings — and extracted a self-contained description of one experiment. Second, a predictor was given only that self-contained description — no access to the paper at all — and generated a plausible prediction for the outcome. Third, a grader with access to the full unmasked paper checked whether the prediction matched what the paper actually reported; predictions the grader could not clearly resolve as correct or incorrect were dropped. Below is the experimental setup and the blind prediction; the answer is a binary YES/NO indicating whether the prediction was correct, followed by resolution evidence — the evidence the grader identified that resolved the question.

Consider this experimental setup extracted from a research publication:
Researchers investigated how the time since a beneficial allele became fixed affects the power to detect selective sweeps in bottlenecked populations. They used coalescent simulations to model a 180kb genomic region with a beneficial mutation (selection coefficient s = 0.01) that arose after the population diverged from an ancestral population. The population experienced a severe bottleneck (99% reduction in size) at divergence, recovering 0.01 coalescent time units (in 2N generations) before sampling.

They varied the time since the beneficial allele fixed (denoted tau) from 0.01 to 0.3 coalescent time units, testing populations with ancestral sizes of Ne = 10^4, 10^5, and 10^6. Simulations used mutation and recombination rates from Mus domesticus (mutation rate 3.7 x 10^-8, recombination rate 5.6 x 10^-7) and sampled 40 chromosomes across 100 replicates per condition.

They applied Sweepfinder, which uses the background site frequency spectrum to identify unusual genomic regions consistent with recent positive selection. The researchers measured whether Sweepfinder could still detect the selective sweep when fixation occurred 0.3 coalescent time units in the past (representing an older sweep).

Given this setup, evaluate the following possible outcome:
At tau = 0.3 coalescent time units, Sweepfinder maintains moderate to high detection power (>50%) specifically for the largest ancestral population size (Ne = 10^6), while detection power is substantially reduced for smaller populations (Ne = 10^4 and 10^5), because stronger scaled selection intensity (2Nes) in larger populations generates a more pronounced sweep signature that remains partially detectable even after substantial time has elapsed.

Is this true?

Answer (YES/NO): NO